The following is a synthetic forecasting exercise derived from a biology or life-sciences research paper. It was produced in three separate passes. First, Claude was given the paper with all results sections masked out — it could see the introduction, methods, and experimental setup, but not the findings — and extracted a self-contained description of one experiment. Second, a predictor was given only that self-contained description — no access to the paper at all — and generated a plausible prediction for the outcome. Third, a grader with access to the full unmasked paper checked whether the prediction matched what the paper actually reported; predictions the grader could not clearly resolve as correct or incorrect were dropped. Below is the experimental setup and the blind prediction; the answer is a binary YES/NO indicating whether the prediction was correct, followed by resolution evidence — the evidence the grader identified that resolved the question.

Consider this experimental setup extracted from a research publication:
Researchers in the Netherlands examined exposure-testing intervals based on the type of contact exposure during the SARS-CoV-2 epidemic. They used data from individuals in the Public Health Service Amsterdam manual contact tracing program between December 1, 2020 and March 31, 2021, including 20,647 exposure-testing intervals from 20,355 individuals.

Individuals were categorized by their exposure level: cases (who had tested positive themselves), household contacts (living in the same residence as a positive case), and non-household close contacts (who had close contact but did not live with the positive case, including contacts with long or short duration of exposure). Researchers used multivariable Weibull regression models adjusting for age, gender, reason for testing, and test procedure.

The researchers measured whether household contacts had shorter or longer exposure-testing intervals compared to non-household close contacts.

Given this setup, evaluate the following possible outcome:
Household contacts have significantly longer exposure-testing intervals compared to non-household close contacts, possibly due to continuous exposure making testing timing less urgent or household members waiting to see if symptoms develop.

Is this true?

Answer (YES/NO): NO